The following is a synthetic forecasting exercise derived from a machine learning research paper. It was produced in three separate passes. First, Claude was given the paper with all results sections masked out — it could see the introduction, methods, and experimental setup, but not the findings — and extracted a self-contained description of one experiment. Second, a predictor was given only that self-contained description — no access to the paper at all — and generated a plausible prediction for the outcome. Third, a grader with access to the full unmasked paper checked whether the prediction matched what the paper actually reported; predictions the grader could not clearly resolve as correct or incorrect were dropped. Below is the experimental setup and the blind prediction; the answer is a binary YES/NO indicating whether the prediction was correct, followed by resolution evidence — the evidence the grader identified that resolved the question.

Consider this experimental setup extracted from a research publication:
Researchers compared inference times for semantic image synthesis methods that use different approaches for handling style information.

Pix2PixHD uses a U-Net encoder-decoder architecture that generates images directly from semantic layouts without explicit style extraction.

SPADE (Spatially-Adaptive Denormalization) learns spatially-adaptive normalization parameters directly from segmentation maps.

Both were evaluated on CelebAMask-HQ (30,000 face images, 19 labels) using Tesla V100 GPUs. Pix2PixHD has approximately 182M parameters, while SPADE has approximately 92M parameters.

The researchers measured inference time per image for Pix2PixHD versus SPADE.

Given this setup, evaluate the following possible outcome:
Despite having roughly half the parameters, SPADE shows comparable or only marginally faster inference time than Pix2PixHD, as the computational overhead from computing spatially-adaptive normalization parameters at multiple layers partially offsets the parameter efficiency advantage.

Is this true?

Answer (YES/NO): NO